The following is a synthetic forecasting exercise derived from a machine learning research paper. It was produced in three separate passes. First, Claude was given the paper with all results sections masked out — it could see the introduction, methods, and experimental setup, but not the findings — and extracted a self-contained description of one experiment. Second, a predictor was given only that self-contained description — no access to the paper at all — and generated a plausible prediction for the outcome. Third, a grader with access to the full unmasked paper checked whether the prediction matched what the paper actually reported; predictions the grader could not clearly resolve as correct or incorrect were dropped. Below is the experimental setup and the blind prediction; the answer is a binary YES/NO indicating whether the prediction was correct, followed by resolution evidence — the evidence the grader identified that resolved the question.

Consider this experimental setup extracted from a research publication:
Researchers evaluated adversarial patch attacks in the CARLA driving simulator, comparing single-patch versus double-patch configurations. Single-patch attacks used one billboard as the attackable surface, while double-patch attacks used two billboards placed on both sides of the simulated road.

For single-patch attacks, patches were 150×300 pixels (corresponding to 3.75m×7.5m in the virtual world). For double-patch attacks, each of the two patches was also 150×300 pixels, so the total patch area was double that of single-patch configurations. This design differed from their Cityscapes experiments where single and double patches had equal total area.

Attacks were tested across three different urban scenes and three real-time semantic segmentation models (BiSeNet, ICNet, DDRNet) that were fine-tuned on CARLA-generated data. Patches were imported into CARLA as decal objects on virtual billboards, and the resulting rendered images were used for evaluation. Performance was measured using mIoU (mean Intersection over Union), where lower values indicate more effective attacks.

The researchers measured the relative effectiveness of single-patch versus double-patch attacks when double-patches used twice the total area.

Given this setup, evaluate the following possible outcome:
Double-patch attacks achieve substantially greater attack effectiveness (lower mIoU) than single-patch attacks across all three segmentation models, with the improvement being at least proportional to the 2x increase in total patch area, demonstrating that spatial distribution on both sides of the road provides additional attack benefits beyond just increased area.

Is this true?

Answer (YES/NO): NO